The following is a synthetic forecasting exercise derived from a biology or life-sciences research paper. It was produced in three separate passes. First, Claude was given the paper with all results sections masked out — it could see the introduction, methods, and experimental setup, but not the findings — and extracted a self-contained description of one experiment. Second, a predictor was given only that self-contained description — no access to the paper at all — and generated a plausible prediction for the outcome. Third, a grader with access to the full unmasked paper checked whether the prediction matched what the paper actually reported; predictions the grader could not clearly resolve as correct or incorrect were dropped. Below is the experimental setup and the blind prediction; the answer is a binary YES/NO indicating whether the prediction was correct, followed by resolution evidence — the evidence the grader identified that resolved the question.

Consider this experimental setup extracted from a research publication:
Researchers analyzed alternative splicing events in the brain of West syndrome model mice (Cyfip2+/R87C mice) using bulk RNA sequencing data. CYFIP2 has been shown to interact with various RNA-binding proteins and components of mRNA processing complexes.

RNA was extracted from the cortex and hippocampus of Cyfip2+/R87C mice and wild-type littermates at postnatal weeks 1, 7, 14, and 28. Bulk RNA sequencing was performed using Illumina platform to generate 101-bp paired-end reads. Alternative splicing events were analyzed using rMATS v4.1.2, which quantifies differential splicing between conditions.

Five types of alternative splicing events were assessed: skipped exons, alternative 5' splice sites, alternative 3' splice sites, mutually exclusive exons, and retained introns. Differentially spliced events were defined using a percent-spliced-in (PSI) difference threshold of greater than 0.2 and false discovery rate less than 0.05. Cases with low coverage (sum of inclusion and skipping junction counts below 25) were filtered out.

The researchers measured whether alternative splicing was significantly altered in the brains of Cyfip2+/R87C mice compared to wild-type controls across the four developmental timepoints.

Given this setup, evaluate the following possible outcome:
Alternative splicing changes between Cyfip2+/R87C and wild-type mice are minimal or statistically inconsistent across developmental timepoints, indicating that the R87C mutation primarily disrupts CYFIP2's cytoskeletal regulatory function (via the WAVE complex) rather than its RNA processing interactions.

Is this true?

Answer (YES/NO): NO